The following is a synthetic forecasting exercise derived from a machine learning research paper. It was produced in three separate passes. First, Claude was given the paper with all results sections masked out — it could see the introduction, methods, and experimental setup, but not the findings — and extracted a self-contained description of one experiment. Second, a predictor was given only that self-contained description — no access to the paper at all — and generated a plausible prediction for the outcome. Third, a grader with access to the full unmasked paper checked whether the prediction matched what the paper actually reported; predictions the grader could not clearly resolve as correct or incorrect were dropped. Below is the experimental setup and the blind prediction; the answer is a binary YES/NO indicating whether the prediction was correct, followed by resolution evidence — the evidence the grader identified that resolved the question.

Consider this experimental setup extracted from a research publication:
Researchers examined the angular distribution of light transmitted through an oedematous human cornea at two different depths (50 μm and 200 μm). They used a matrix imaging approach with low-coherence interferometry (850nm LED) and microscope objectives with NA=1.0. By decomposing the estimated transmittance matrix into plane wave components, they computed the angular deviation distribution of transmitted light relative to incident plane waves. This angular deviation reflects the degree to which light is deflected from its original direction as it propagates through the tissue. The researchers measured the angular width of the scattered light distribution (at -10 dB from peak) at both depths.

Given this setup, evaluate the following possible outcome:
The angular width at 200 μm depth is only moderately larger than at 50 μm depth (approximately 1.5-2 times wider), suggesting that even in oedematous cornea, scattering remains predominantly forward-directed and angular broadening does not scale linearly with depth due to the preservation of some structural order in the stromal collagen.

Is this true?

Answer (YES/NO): NO